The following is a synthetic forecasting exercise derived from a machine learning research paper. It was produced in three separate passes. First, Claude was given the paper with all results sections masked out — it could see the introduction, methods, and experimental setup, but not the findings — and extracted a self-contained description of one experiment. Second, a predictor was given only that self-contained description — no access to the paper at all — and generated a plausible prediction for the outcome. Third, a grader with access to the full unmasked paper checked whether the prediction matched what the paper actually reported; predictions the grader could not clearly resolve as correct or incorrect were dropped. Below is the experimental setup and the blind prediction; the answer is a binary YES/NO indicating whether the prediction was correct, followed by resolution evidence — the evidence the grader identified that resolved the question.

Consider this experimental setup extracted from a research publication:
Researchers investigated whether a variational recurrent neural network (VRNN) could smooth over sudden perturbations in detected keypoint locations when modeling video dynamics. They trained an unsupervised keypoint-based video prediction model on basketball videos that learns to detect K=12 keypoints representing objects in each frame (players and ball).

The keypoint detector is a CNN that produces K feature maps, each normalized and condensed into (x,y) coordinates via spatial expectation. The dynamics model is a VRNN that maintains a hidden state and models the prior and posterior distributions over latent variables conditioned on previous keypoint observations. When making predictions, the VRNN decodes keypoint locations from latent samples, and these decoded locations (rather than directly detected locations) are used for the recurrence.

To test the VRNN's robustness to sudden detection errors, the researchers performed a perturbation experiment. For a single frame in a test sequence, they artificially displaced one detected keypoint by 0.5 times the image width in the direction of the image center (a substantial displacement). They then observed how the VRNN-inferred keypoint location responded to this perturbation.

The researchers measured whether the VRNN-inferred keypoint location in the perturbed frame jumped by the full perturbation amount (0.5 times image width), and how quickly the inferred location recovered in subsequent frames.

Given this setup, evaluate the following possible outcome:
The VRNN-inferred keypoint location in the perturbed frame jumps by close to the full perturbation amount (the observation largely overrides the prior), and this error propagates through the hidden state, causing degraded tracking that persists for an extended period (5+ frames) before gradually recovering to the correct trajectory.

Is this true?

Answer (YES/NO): NO